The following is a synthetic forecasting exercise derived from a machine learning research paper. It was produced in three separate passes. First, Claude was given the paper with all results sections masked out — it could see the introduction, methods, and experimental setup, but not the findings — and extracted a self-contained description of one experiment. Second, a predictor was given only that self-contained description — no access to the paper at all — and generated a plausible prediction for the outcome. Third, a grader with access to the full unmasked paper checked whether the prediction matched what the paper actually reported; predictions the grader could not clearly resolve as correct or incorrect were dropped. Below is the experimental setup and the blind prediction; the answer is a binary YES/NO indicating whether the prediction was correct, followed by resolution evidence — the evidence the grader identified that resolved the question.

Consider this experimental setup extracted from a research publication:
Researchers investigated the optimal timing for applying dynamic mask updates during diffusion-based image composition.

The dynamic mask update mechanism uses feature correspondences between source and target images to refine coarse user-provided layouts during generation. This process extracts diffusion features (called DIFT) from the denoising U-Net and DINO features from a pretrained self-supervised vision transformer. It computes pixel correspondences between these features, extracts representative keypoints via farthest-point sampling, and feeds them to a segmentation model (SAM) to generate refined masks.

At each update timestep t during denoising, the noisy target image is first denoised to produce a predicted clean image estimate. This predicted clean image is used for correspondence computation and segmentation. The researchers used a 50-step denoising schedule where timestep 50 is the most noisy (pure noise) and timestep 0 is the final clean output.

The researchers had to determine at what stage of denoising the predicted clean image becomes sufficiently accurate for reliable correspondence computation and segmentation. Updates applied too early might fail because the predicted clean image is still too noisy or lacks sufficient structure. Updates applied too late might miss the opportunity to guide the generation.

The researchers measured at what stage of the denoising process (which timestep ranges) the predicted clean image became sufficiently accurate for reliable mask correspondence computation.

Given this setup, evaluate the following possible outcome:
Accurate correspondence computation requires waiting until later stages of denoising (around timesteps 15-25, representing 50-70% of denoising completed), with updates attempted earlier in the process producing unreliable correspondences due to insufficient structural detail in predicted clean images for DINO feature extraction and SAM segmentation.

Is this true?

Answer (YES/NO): NO